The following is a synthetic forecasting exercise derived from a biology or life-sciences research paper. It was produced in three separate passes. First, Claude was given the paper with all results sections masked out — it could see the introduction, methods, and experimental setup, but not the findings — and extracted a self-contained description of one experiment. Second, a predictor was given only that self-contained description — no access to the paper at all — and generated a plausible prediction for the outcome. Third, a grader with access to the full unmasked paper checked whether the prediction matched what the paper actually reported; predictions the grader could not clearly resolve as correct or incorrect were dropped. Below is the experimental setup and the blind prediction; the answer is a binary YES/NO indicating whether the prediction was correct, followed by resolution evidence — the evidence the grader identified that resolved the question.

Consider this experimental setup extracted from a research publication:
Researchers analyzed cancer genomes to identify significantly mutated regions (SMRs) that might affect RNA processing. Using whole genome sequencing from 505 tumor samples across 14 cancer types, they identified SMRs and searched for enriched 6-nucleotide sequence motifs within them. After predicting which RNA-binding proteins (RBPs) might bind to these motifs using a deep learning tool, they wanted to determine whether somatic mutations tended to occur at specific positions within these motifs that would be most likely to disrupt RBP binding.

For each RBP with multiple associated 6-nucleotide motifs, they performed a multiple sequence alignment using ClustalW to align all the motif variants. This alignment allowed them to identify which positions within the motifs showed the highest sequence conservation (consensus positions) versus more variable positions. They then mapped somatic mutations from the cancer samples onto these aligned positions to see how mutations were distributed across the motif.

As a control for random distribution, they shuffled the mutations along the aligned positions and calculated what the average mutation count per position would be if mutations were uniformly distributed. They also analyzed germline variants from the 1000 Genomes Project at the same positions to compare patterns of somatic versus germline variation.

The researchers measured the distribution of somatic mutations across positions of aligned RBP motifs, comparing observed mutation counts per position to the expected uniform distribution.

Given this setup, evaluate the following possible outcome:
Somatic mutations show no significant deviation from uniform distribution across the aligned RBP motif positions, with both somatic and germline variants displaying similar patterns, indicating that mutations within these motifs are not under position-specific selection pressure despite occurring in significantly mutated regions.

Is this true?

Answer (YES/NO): NO